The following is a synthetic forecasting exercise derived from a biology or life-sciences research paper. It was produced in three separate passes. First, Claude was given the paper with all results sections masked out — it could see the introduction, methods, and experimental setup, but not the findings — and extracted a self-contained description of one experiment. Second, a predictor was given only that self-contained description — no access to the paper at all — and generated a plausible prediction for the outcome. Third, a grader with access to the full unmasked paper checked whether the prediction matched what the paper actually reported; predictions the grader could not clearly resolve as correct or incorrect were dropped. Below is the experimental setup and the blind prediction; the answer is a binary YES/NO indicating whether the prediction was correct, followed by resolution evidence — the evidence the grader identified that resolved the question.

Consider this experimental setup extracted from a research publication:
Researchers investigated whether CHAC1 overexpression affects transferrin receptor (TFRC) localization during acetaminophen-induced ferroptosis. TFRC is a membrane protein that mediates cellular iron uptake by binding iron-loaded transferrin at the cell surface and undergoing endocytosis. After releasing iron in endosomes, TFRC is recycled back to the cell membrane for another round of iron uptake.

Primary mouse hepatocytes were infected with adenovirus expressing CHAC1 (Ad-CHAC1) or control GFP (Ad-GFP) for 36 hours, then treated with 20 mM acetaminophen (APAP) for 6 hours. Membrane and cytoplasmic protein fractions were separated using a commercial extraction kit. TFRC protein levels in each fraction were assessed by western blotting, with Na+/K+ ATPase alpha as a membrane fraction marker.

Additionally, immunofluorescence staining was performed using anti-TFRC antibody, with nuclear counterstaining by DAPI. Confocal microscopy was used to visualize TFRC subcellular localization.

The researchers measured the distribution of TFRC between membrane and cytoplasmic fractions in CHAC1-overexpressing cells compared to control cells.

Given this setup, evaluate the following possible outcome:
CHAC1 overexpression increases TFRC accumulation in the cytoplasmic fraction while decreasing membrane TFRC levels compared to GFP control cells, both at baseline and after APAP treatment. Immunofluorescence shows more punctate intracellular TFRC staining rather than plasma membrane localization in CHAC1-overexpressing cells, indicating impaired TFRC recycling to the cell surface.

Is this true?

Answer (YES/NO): YES